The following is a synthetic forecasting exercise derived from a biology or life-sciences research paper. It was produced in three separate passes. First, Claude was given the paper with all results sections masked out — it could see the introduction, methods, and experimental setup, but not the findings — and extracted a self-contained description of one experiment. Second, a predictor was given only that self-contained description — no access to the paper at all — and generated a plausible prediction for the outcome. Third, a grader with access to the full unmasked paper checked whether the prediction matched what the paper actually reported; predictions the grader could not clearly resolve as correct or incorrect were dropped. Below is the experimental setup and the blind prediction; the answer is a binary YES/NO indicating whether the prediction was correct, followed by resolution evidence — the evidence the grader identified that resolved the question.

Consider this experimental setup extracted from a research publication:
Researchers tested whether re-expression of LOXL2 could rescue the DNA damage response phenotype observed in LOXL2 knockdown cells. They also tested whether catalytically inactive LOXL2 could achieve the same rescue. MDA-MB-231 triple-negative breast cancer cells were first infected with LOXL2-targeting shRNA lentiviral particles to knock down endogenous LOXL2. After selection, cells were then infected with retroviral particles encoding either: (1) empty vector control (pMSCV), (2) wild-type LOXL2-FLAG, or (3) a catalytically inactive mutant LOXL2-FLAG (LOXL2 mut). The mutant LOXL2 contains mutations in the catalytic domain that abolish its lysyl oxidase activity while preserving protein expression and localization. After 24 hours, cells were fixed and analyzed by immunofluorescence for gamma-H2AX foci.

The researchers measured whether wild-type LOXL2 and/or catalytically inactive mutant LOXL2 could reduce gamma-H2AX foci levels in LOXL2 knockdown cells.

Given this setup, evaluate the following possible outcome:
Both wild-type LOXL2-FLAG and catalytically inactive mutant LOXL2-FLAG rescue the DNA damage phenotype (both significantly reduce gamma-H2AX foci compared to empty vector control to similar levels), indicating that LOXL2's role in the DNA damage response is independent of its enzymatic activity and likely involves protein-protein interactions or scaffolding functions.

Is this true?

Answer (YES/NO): NO